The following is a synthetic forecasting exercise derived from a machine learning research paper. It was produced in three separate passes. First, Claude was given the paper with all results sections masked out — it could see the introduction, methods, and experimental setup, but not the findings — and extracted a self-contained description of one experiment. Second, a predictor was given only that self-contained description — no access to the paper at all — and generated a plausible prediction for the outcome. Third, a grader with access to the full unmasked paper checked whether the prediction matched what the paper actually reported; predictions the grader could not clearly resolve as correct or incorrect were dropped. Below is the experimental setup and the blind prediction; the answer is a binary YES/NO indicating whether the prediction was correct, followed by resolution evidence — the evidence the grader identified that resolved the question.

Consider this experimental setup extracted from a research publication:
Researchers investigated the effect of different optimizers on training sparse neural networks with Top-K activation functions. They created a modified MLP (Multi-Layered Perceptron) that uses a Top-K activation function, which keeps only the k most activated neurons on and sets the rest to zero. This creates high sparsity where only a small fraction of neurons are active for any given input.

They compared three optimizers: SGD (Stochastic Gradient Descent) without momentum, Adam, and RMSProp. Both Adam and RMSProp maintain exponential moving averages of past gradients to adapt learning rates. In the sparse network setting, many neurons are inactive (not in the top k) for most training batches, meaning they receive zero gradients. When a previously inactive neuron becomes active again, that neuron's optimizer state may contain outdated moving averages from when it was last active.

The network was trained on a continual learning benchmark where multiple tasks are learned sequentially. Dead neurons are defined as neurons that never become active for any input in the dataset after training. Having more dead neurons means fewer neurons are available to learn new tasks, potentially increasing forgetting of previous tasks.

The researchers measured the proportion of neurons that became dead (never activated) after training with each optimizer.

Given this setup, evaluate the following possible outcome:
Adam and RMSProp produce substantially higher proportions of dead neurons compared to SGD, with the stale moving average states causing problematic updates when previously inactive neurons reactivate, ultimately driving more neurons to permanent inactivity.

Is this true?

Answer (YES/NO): YES